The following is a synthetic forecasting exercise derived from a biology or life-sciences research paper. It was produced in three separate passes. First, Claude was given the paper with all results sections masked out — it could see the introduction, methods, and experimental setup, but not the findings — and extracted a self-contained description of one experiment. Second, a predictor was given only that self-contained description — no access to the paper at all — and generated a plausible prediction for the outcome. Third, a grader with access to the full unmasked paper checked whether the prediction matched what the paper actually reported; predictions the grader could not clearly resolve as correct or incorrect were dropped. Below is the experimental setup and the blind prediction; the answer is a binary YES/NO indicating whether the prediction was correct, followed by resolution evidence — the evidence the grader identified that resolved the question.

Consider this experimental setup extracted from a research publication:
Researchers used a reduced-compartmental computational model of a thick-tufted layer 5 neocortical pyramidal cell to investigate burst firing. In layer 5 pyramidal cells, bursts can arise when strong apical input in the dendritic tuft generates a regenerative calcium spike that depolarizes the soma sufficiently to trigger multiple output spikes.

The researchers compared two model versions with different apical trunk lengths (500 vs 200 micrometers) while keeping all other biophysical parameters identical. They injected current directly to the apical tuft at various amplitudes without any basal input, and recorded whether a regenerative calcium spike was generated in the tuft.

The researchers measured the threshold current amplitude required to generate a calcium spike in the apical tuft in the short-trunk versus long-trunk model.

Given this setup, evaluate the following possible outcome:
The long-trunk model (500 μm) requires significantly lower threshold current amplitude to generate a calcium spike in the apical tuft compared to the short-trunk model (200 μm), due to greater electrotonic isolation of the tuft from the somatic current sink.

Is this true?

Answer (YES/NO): NO